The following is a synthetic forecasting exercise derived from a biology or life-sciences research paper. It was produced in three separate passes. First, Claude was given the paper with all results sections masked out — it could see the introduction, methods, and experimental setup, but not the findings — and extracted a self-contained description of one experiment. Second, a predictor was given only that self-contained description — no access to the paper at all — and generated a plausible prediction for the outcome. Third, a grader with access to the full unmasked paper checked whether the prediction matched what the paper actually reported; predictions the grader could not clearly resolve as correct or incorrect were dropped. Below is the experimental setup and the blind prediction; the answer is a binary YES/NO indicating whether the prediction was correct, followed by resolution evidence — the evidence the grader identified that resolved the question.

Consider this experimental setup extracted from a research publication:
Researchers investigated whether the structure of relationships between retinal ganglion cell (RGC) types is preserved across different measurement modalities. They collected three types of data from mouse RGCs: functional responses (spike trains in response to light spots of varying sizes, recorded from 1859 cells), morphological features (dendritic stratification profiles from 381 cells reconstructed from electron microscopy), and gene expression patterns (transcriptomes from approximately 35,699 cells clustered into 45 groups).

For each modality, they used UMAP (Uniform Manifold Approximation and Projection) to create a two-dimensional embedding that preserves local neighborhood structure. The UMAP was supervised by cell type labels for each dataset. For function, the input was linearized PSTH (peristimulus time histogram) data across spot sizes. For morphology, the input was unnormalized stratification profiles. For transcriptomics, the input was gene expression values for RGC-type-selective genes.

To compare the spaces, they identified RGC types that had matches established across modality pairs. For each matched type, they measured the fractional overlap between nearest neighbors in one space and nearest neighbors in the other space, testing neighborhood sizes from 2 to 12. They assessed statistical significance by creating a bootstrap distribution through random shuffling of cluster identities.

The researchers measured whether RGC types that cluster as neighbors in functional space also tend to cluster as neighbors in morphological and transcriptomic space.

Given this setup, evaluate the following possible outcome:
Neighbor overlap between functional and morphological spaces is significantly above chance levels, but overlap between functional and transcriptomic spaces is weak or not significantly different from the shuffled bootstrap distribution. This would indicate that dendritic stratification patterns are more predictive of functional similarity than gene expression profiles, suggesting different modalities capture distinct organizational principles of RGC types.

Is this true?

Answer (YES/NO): NO